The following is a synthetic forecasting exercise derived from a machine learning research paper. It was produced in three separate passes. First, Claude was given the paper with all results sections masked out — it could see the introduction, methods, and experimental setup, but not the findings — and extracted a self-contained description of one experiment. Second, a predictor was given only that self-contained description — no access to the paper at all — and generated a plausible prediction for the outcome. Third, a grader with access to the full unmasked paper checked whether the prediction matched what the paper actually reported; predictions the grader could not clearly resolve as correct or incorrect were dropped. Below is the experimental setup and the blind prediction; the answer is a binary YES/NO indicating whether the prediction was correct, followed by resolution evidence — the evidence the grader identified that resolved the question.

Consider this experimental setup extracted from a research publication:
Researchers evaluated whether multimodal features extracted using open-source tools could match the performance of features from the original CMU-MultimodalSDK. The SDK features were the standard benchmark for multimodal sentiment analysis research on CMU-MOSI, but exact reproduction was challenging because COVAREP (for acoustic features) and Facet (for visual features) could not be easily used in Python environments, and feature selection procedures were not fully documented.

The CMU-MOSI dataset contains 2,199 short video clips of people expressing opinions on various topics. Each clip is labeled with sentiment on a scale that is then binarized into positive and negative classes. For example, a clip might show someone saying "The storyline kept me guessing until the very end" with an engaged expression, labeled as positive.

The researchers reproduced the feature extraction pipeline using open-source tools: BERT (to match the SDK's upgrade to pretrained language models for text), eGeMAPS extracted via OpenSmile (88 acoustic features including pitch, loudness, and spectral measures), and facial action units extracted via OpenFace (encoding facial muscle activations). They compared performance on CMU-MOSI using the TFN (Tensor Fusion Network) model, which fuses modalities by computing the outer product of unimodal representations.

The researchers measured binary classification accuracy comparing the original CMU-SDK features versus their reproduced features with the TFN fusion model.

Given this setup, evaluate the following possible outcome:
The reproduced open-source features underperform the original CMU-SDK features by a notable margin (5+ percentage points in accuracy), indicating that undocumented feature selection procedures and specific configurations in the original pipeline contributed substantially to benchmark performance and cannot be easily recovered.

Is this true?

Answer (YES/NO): NO